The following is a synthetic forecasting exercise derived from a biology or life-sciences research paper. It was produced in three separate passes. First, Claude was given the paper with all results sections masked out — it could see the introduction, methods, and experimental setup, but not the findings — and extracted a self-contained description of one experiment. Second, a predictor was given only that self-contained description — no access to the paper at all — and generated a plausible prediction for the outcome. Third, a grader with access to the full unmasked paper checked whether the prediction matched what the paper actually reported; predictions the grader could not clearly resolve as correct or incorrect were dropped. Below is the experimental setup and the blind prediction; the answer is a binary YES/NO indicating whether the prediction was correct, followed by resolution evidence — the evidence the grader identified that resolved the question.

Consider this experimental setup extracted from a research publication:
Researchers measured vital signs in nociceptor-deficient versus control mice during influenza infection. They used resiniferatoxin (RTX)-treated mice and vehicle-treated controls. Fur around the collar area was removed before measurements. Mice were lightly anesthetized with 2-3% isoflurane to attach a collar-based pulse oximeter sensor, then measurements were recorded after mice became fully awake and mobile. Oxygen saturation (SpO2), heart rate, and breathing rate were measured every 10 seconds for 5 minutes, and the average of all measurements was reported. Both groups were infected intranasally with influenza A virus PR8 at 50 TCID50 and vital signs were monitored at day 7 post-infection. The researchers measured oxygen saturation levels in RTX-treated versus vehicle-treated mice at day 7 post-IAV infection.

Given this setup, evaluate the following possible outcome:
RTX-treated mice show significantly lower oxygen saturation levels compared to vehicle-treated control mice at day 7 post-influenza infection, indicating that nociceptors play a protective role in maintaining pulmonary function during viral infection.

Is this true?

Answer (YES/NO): YES